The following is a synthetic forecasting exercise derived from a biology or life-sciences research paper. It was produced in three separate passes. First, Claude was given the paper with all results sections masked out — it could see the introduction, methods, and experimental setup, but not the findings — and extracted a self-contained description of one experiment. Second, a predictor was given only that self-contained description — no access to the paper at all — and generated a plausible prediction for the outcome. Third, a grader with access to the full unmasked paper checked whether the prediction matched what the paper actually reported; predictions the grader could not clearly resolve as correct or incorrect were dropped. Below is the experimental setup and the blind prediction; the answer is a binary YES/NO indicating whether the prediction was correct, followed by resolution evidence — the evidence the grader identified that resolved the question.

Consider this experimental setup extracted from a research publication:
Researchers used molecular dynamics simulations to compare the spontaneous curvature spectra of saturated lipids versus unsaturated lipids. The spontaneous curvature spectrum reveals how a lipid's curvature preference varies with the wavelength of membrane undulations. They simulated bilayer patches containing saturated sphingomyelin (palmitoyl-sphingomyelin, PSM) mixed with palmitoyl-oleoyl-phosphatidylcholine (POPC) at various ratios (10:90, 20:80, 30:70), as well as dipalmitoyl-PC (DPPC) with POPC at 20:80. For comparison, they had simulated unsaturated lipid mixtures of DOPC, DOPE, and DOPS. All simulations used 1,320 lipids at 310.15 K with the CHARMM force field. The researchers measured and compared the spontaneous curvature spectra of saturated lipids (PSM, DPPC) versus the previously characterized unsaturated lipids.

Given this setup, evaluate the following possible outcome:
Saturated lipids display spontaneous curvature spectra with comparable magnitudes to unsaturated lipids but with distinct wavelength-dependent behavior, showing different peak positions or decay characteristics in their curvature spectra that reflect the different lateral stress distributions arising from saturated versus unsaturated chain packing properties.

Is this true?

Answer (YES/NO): YES